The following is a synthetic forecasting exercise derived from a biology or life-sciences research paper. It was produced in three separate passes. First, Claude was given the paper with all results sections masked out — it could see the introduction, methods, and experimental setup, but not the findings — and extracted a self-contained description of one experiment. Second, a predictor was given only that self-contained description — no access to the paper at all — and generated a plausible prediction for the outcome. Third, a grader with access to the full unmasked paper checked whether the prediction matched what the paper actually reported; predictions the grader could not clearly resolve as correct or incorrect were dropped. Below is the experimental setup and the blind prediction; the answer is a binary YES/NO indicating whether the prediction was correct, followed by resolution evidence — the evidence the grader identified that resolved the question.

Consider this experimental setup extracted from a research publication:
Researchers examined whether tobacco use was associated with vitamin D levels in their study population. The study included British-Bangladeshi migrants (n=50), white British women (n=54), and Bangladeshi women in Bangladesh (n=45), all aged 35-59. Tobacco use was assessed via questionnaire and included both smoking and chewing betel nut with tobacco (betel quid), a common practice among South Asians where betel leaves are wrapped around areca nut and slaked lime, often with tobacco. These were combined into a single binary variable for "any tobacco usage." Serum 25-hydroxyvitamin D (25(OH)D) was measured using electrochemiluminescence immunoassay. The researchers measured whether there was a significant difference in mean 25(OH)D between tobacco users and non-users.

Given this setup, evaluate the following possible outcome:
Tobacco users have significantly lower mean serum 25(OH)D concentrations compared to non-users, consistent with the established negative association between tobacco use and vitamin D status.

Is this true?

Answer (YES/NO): NO